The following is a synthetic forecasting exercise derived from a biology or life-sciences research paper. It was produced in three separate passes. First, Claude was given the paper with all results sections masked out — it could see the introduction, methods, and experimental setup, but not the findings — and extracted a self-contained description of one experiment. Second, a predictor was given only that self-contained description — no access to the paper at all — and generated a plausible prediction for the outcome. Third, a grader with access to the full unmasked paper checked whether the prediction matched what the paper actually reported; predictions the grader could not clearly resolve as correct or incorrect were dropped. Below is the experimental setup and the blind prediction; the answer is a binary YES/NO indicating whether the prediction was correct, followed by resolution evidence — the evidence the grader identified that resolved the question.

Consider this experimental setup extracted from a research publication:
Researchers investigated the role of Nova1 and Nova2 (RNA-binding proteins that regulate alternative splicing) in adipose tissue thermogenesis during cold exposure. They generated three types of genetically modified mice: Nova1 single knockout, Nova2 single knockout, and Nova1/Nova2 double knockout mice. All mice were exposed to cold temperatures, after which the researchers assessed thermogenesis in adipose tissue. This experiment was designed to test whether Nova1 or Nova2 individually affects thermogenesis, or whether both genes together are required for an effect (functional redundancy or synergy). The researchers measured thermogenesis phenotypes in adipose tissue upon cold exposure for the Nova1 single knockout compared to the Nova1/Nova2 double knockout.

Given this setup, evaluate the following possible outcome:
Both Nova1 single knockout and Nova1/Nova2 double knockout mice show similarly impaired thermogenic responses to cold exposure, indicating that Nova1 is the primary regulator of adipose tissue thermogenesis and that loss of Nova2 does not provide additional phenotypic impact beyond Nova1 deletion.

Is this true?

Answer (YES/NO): NO